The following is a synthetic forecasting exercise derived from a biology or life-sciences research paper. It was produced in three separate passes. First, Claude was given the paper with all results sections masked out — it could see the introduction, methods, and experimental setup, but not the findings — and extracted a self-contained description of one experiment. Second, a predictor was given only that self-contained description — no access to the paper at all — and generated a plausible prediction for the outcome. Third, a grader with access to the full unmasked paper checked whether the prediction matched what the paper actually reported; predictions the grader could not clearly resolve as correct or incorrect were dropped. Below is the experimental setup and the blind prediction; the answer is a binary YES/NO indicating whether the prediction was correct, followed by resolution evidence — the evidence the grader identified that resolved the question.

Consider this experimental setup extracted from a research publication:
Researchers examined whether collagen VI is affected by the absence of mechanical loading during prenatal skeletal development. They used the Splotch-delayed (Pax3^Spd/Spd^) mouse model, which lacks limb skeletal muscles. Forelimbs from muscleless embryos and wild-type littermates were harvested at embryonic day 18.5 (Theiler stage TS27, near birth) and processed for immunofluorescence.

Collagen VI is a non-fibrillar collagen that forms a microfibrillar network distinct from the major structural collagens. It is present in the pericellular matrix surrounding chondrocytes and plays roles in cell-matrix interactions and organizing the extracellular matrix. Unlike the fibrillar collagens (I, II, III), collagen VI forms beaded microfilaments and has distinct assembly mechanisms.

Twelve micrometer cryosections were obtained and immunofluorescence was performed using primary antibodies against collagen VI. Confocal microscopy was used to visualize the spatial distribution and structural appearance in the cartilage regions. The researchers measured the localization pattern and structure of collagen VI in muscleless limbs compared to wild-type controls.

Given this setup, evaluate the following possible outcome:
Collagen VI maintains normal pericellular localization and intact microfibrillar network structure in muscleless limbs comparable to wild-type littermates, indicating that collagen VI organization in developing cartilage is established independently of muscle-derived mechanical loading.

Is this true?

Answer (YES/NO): NO